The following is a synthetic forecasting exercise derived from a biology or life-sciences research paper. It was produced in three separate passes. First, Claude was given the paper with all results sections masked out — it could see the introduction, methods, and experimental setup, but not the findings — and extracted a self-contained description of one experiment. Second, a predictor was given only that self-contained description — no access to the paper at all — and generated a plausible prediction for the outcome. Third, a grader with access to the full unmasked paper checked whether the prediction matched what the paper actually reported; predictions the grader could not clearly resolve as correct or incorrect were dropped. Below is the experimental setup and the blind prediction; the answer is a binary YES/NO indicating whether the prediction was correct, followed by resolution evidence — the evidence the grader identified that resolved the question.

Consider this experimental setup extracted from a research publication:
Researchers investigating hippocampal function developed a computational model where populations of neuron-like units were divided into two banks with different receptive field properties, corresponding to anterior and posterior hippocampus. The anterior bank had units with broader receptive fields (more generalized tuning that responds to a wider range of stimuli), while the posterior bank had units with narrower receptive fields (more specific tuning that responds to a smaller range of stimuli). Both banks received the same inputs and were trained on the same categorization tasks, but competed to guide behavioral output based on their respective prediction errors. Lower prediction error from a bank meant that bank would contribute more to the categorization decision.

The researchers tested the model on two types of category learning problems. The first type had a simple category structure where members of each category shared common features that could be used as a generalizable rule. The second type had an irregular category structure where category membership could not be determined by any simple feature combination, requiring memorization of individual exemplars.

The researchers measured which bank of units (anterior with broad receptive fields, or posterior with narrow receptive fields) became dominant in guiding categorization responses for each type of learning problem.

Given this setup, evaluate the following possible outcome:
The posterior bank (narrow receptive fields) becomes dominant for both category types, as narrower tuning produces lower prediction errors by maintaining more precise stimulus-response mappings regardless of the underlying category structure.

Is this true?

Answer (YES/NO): NO